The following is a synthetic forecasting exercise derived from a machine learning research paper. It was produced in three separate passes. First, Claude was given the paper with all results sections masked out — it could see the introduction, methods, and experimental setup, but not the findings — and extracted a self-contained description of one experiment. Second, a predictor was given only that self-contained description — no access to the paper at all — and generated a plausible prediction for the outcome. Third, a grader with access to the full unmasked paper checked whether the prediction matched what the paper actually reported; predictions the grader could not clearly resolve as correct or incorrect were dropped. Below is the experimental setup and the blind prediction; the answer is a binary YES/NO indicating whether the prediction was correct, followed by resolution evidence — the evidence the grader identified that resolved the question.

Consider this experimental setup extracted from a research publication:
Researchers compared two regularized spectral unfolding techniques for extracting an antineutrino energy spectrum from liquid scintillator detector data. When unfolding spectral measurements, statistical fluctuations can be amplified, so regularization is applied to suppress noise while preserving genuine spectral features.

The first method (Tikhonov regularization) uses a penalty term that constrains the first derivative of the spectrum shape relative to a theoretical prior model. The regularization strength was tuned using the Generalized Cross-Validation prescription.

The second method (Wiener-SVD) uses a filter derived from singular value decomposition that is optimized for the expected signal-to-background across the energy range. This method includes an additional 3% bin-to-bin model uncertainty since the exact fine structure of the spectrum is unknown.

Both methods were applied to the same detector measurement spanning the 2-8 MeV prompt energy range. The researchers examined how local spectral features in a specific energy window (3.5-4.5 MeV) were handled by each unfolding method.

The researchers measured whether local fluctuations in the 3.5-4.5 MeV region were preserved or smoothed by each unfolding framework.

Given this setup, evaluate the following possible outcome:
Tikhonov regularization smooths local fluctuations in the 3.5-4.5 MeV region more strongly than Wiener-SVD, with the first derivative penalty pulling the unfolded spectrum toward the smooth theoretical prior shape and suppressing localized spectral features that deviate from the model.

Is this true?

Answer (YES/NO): NO